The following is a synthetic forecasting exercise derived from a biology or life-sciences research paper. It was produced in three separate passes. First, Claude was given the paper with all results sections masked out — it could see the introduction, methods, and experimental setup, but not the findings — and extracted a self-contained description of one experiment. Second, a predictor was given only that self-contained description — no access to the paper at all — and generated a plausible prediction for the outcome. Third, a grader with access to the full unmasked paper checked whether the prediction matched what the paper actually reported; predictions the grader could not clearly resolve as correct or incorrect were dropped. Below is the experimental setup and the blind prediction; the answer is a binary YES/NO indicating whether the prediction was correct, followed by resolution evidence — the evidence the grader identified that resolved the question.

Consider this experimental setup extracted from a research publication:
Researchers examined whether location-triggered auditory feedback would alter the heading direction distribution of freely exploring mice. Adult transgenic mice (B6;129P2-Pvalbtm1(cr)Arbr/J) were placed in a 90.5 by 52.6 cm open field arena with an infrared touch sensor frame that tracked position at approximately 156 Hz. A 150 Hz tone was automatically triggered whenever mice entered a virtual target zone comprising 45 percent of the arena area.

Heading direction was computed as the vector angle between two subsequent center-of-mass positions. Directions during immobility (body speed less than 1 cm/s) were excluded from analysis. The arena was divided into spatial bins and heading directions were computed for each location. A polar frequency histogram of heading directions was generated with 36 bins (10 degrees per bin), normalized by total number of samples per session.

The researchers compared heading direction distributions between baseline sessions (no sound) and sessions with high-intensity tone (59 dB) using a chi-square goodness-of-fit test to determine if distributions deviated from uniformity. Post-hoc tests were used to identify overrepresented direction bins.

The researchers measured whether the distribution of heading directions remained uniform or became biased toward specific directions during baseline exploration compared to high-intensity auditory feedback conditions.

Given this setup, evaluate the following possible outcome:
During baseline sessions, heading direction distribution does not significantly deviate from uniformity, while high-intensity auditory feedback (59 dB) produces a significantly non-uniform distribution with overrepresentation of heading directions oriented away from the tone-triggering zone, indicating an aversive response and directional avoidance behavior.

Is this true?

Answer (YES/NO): NO